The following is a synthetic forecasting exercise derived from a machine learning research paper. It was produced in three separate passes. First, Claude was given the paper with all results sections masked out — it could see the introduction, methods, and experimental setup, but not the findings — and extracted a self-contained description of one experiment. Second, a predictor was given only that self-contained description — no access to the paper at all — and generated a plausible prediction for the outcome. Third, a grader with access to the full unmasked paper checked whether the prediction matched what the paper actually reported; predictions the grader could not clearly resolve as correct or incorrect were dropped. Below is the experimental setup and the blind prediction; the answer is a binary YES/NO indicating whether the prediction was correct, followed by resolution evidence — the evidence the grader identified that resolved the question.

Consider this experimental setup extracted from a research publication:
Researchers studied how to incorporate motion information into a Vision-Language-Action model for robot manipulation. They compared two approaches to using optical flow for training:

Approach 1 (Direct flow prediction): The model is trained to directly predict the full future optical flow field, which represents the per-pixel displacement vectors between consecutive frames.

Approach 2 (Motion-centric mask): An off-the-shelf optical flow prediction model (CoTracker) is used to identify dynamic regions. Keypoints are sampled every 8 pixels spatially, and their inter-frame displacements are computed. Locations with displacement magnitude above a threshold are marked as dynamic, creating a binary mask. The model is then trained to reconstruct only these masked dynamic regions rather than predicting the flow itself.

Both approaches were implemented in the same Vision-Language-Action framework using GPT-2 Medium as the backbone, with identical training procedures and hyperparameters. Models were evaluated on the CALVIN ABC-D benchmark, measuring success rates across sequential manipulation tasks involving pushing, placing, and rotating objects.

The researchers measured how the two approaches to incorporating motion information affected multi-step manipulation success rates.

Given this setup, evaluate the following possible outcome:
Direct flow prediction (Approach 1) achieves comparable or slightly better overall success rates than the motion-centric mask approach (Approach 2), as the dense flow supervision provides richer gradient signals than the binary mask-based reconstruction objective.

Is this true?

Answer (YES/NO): NO